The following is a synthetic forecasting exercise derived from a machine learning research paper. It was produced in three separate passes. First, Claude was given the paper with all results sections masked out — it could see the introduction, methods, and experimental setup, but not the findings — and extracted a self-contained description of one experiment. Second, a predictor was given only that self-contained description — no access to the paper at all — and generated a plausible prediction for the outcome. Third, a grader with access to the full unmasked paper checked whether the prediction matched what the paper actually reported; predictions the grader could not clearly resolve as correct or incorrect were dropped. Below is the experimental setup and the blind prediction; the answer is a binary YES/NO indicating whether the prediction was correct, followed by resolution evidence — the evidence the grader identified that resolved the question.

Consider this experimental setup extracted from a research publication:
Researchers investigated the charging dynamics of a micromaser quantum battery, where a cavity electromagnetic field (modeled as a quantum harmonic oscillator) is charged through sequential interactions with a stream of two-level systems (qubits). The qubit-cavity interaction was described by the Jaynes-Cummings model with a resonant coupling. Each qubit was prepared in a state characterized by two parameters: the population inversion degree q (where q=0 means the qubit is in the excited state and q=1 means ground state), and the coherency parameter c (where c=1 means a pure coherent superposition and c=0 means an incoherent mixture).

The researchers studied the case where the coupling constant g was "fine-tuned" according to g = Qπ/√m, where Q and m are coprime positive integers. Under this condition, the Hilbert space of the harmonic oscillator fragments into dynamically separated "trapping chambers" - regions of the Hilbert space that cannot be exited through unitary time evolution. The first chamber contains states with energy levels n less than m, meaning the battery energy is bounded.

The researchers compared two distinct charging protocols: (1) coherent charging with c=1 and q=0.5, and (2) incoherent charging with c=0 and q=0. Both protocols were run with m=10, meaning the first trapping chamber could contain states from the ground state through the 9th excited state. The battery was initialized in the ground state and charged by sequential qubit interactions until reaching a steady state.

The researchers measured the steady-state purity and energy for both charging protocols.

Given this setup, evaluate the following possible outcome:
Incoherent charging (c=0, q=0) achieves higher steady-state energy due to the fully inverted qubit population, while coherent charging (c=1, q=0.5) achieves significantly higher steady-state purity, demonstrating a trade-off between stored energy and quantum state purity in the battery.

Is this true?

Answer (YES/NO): NO